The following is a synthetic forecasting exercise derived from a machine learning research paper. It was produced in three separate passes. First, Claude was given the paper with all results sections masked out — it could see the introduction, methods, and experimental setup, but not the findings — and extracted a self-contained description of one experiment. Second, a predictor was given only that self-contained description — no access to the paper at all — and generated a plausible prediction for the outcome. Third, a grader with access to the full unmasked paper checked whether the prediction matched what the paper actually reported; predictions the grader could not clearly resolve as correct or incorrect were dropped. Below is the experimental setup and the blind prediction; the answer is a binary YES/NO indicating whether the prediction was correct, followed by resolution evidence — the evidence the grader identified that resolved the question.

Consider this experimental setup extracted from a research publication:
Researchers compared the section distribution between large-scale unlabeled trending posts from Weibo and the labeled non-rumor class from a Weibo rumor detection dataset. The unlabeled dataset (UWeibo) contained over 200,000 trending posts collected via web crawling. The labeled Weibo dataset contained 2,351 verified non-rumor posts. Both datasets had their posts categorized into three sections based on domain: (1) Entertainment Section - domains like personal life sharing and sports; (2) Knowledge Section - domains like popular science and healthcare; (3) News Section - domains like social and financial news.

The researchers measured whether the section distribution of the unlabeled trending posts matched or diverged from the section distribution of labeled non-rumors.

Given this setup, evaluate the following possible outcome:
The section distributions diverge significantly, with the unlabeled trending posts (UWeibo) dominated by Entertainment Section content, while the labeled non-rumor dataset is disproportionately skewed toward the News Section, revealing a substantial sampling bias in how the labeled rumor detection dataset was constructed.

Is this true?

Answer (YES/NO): NO